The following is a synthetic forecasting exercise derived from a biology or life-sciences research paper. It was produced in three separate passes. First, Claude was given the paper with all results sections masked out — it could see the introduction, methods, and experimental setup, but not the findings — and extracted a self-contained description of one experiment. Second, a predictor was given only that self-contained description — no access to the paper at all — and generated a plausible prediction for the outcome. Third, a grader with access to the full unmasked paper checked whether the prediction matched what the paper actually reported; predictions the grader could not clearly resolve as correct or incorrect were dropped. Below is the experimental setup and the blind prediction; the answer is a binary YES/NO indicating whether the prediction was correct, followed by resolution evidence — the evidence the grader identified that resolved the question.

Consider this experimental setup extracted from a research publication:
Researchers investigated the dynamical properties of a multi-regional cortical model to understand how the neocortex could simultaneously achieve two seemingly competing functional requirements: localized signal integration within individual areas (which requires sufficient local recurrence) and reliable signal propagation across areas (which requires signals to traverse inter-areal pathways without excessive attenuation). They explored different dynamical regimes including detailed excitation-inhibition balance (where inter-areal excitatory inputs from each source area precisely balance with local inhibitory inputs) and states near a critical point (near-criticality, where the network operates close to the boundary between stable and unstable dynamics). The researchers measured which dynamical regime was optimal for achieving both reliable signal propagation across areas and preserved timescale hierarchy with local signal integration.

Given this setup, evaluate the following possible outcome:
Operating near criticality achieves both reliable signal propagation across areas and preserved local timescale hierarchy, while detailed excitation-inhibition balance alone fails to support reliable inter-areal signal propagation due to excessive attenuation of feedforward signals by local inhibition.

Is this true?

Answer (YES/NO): NO